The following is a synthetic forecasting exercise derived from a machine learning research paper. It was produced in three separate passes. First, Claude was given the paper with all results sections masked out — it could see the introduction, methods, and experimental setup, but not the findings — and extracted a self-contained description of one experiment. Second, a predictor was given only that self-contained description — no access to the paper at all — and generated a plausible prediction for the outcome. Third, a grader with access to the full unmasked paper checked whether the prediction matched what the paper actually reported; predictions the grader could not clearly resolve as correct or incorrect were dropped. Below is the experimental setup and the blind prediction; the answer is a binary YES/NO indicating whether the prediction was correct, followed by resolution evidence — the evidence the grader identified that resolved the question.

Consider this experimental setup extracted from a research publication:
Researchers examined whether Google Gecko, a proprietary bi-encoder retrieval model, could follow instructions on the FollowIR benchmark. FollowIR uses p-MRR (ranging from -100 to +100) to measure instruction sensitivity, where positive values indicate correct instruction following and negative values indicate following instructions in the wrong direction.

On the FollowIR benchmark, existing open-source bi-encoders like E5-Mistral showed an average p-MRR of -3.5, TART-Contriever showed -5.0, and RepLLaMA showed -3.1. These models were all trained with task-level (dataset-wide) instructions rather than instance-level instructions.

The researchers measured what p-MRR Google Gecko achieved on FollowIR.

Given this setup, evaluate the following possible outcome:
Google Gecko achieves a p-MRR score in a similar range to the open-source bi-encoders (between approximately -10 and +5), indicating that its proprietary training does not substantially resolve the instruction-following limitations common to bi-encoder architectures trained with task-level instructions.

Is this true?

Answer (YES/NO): NO